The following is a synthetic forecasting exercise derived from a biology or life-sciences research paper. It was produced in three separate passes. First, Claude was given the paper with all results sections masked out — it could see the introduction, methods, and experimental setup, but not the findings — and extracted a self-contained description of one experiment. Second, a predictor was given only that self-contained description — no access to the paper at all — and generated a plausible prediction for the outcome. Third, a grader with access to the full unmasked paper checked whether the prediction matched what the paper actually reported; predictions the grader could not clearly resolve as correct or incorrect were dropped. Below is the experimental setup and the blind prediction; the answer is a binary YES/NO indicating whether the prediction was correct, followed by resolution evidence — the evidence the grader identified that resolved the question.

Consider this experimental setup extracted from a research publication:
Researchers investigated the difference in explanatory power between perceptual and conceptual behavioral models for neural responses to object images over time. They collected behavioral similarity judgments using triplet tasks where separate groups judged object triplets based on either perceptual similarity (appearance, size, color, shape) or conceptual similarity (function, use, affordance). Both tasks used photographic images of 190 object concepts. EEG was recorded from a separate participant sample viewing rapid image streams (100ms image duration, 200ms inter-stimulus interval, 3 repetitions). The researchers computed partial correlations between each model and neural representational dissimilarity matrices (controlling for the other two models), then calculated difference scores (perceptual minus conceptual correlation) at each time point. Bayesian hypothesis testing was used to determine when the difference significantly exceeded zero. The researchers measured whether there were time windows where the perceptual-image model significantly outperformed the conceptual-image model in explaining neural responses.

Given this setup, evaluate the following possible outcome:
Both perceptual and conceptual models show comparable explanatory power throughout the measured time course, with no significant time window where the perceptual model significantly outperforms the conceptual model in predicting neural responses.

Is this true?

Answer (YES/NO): NO